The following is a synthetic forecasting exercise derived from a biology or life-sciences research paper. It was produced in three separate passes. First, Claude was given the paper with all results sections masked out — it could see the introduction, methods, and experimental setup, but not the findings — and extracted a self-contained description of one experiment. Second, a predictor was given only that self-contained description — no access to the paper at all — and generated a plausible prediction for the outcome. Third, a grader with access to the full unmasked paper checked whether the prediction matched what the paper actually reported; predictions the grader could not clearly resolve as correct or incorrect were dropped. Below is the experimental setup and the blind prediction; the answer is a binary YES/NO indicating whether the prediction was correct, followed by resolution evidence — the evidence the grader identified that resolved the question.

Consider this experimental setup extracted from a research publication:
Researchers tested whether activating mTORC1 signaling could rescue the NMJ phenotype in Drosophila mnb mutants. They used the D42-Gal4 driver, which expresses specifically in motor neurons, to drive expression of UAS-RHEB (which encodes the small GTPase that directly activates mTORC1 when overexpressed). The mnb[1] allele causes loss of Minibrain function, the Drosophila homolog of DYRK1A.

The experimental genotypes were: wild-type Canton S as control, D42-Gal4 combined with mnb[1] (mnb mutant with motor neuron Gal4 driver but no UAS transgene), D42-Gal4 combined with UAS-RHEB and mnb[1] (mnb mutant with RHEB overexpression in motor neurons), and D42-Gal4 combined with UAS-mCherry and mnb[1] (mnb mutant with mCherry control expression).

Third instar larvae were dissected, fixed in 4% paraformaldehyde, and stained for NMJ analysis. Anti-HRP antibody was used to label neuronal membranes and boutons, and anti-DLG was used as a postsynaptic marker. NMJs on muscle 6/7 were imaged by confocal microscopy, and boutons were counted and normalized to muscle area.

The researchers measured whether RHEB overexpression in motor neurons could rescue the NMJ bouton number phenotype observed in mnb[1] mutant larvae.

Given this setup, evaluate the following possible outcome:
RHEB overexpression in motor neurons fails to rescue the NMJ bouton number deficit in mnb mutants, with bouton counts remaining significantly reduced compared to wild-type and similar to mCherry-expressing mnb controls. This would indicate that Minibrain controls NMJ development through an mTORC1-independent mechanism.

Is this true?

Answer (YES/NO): NO